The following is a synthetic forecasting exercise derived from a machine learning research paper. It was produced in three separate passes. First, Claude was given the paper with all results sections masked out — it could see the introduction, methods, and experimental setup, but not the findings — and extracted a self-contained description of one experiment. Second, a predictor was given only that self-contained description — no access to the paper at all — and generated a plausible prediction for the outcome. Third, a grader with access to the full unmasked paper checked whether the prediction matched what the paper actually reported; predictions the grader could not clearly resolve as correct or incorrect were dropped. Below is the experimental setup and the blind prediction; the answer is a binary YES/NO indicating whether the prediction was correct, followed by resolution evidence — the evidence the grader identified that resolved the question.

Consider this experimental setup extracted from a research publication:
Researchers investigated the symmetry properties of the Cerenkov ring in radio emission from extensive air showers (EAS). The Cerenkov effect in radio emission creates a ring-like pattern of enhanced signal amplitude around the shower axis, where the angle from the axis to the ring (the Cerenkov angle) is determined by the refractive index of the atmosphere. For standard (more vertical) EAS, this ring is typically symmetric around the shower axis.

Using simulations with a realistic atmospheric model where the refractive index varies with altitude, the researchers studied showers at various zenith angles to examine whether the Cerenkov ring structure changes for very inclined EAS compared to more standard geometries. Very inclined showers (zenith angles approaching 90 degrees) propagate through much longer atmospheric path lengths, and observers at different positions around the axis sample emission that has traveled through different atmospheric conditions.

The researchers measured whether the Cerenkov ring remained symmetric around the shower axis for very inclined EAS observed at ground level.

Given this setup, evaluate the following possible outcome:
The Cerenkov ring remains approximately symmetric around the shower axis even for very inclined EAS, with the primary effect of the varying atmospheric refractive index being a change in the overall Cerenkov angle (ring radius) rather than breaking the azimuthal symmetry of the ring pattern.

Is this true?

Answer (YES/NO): NO